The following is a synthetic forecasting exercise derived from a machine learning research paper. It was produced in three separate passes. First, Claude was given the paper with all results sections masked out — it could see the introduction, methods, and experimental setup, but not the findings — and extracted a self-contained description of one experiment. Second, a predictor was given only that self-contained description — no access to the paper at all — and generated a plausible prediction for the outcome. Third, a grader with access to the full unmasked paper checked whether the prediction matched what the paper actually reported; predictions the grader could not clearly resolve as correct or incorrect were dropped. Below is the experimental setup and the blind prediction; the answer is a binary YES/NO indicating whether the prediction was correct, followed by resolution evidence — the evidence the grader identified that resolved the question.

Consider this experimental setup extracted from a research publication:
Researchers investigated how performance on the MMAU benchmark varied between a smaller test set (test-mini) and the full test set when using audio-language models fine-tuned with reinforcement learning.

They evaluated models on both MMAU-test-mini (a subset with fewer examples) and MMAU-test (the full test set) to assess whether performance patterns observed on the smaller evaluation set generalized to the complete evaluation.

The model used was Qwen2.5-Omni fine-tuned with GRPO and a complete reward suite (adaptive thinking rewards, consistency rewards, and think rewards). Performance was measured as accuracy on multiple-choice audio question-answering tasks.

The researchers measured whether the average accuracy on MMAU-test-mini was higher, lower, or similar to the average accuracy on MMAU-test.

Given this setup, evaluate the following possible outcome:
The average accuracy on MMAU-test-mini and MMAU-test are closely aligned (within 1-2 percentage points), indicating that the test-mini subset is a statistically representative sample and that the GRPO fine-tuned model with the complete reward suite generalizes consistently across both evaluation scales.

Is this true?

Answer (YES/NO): YES